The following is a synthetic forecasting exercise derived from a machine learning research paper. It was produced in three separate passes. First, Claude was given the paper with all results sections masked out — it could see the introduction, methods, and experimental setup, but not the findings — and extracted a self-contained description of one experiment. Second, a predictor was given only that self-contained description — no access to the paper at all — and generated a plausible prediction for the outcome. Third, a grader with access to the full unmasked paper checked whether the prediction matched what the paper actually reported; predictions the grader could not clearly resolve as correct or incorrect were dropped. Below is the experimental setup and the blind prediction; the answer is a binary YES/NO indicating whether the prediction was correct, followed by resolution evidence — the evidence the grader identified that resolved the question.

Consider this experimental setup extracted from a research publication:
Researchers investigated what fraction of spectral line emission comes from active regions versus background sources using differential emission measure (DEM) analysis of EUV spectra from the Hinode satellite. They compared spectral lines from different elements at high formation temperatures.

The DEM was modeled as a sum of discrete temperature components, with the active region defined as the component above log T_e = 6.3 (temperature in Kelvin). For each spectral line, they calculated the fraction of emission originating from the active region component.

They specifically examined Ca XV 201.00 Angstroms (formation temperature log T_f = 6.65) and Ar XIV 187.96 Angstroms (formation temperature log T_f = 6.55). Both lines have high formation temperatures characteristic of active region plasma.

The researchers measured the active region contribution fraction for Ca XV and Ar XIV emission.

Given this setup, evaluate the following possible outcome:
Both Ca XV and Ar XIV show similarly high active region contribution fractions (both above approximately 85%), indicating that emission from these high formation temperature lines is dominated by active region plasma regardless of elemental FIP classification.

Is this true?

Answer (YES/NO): YES